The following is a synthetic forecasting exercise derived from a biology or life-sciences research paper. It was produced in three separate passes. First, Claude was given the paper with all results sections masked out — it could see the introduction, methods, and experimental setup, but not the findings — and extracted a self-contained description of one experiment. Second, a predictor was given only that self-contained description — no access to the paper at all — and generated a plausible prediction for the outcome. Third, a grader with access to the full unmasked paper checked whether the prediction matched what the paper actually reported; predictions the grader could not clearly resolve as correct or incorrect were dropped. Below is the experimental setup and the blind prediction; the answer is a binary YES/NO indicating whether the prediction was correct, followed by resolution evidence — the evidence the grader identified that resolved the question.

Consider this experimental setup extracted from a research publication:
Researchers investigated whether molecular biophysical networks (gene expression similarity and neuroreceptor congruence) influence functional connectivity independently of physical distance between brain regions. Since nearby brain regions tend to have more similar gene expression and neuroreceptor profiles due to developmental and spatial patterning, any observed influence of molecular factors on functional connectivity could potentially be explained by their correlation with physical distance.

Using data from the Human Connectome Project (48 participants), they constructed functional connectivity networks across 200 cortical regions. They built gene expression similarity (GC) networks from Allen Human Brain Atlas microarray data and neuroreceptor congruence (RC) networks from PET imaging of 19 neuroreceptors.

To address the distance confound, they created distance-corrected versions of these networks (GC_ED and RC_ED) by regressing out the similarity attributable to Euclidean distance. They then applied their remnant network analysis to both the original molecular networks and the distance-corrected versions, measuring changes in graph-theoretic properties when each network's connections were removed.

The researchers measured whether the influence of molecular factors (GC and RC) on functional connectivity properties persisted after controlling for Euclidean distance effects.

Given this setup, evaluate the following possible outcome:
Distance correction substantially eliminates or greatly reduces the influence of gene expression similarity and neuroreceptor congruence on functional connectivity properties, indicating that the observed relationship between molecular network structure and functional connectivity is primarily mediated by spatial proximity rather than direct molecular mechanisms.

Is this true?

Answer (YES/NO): NO